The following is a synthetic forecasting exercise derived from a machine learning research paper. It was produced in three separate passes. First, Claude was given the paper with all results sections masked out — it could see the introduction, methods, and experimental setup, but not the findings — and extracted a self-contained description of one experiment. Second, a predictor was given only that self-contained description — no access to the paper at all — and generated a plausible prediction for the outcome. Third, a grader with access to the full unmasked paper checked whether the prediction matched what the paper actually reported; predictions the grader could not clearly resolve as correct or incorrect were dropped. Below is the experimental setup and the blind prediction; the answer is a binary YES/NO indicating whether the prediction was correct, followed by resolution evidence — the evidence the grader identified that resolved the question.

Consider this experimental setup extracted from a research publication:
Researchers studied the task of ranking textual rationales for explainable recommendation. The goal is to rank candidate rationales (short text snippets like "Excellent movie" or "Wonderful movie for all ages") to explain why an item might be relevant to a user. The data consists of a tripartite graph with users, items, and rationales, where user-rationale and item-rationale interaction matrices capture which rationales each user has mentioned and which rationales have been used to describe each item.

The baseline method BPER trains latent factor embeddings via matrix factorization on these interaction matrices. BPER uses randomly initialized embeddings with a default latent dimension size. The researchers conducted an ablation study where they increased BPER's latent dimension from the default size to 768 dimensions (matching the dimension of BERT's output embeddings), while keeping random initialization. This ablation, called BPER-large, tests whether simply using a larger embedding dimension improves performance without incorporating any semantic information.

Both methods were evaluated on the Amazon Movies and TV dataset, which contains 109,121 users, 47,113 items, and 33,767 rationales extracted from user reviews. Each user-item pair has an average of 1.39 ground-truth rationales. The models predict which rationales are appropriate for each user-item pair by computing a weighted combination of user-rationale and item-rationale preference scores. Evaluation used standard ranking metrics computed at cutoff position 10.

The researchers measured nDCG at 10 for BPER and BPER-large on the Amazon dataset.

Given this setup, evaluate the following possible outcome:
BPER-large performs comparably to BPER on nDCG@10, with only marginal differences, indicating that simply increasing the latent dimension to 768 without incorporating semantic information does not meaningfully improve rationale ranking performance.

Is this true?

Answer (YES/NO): YES